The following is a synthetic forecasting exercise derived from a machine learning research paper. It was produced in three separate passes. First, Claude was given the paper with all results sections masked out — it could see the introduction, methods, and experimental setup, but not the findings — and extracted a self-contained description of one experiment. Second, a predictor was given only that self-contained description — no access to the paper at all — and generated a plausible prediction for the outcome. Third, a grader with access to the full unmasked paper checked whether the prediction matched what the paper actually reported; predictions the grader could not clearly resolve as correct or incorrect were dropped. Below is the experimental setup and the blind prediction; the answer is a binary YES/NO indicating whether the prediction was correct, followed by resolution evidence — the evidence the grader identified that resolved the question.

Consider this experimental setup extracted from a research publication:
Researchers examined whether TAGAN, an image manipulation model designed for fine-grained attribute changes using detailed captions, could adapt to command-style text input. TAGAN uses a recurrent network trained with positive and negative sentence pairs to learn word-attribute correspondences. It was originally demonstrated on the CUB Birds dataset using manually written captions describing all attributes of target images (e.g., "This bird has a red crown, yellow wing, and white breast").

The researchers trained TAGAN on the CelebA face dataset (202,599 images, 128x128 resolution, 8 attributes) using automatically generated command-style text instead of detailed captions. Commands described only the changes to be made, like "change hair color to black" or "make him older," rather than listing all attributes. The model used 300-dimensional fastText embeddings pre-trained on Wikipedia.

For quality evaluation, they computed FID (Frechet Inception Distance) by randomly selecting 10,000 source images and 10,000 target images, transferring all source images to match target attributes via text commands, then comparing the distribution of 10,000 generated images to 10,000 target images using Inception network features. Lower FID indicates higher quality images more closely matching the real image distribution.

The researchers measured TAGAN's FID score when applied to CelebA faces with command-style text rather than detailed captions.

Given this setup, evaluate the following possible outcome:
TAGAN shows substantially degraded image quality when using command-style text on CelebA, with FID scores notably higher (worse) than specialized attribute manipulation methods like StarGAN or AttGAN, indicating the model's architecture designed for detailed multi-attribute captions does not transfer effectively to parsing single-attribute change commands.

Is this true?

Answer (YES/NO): YES